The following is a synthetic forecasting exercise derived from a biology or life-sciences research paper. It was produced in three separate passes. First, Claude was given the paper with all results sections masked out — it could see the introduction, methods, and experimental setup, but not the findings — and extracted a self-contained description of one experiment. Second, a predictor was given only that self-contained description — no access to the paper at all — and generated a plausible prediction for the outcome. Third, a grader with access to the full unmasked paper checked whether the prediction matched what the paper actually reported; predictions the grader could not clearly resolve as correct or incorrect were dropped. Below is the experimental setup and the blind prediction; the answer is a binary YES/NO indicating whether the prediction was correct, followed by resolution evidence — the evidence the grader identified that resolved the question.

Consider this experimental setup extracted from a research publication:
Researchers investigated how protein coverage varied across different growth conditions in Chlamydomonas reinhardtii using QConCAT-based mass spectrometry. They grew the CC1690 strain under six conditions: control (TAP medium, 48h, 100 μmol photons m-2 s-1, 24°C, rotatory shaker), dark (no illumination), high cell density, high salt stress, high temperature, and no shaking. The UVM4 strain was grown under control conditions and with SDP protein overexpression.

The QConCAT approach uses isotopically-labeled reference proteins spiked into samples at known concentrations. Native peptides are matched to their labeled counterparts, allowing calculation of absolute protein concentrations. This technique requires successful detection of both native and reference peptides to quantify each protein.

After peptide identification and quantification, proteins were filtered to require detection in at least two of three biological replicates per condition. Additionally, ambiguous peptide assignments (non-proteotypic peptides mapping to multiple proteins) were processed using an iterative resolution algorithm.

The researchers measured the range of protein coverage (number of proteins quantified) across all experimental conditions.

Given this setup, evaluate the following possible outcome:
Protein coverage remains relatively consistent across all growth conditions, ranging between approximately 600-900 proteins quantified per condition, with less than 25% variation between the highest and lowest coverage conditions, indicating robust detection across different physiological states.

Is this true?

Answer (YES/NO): NO